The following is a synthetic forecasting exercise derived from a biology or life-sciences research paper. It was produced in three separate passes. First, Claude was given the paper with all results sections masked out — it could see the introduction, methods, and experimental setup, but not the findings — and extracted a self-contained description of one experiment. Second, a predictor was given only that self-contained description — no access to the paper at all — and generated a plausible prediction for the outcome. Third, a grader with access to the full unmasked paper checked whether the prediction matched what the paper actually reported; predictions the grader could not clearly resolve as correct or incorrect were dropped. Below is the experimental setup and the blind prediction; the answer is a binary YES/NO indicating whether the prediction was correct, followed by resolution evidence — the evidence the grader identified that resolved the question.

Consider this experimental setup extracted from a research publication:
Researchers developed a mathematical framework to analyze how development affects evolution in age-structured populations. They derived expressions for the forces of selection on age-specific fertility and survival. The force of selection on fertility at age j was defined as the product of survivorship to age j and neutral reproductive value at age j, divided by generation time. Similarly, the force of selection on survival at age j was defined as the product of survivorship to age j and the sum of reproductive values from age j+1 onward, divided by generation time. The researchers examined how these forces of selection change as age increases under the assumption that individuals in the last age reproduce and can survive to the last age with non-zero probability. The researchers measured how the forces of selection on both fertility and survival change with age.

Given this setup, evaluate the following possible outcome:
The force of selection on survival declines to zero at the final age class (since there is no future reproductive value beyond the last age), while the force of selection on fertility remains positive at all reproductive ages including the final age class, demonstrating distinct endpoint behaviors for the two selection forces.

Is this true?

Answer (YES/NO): YES